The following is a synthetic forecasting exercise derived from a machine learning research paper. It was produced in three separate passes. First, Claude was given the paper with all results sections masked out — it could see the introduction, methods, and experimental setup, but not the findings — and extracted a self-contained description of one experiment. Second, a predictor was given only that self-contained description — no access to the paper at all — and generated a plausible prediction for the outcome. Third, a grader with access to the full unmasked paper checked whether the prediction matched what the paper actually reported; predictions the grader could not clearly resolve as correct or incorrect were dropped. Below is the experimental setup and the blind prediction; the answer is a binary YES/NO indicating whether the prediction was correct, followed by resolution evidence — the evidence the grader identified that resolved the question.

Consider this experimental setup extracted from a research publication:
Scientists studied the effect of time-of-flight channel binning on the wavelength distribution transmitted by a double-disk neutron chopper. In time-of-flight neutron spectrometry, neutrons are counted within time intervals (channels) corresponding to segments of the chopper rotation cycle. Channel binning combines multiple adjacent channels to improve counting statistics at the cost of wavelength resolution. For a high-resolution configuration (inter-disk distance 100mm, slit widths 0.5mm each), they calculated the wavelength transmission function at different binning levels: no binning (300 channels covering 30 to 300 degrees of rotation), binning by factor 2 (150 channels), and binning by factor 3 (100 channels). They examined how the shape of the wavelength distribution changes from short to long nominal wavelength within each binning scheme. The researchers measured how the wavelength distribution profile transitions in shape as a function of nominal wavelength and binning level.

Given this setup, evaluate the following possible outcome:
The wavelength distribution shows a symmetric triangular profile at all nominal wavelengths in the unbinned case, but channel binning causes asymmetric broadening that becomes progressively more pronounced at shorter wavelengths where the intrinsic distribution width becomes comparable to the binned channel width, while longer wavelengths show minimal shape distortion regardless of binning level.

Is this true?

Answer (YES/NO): NO